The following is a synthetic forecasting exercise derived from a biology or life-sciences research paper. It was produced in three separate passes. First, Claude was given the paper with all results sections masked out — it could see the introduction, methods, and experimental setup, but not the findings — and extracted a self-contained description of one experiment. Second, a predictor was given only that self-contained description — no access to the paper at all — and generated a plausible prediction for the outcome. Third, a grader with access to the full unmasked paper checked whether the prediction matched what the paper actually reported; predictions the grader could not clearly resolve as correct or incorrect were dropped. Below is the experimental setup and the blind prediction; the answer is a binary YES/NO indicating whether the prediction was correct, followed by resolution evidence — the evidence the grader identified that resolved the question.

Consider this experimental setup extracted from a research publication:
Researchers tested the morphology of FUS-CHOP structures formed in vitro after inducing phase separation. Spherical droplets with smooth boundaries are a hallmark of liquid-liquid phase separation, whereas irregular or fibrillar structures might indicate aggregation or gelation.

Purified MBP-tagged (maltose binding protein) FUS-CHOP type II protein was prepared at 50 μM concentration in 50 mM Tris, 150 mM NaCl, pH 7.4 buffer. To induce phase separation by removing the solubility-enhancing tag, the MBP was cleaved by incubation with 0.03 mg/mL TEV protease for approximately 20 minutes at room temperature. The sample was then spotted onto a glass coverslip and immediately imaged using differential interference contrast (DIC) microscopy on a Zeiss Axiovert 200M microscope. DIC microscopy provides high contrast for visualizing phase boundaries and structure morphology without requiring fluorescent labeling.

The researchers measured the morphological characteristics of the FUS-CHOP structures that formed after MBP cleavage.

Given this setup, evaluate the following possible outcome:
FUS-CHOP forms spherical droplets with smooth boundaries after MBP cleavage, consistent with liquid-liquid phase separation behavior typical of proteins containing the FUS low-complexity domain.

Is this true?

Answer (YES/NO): YES